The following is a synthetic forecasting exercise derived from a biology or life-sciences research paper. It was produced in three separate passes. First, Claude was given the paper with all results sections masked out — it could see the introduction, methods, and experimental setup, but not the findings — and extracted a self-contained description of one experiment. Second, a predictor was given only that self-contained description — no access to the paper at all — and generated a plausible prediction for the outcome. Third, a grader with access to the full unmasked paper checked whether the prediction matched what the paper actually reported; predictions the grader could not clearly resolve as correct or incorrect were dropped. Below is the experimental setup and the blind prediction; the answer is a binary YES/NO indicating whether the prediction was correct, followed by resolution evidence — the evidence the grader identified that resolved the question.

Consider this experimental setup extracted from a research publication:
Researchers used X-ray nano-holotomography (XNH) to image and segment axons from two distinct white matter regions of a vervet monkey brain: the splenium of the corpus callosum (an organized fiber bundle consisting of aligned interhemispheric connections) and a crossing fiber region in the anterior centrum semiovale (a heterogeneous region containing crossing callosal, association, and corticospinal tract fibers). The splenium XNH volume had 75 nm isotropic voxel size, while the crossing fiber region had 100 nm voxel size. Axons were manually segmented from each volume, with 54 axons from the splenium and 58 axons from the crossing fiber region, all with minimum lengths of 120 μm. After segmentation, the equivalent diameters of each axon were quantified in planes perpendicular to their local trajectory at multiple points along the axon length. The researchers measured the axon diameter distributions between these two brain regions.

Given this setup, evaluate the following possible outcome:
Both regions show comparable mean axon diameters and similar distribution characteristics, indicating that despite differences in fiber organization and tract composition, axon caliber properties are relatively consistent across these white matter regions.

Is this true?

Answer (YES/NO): NO